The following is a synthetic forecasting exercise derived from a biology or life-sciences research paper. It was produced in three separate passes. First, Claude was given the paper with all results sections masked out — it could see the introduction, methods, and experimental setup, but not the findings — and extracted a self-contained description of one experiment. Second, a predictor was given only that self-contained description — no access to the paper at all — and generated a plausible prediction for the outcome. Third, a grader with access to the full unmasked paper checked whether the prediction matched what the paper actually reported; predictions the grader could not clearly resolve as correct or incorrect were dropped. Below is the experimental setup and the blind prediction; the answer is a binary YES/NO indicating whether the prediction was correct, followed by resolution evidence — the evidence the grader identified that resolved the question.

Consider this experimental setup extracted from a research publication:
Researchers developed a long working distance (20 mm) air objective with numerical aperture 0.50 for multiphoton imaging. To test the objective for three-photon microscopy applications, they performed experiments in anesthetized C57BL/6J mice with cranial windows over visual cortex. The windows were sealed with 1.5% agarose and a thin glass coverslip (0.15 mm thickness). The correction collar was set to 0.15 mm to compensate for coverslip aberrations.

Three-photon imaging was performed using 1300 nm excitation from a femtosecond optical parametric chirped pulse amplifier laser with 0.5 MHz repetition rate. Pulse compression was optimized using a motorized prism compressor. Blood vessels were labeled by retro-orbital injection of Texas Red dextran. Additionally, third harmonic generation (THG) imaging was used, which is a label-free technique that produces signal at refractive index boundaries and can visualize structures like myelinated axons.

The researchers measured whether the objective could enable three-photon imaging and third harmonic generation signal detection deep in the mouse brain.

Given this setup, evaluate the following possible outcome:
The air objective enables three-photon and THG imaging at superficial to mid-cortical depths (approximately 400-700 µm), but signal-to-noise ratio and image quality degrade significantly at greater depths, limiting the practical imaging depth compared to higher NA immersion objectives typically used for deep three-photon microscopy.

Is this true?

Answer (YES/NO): NO